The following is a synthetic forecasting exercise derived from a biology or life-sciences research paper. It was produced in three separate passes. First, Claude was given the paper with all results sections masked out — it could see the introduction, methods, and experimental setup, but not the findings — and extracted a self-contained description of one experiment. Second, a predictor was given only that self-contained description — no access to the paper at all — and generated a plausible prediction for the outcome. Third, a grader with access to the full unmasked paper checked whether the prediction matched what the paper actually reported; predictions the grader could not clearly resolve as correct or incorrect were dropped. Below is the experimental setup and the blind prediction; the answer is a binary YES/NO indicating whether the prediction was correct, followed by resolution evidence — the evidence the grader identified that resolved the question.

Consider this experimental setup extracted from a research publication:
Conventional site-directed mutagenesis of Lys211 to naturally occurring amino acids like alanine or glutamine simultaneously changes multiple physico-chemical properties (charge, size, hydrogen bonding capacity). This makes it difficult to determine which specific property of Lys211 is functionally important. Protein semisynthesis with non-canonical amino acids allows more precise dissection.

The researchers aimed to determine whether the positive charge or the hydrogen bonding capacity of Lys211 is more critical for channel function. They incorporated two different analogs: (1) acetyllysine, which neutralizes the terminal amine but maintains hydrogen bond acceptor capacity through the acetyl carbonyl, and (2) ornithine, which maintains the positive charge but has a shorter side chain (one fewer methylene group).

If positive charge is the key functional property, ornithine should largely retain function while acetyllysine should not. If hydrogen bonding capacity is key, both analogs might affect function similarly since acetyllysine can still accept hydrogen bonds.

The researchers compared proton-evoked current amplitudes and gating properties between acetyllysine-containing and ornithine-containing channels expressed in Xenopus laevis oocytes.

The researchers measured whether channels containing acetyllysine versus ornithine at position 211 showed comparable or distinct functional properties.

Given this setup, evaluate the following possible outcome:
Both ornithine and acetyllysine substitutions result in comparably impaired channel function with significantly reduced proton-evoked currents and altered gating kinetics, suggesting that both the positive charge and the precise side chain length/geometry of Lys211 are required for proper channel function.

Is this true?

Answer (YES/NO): NO